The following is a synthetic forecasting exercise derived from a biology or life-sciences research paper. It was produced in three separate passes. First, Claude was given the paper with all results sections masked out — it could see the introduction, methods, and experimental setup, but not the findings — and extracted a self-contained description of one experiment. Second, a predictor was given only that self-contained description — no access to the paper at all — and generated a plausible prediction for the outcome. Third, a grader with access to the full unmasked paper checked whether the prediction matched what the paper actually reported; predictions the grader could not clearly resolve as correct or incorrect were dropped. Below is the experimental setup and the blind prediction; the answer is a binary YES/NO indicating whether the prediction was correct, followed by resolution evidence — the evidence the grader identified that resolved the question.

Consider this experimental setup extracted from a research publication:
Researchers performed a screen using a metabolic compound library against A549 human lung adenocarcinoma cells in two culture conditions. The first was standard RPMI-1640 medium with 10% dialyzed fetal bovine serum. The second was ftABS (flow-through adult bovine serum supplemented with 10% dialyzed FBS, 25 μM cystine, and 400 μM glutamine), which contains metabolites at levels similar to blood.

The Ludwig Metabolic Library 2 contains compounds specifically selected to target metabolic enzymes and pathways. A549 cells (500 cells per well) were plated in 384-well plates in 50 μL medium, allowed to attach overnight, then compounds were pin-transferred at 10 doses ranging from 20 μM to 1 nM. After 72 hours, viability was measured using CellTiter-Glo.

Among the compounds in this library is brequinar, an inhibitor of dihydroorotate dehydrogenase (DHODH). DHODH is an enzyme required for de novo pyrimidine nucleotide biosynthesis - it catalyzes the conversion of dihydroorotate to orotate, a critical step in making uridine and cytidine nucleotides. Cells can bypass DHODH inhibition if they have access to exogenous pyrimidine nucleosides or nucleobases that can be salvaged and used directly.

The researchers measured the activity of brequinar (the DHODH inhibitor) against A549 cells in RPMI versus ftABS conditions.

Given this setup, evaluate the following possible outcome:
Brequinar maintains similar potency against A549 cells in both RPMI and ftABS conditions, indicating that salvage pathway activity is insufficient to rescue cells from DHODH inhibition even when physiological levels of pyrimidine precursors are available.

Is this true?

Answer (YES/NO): NO